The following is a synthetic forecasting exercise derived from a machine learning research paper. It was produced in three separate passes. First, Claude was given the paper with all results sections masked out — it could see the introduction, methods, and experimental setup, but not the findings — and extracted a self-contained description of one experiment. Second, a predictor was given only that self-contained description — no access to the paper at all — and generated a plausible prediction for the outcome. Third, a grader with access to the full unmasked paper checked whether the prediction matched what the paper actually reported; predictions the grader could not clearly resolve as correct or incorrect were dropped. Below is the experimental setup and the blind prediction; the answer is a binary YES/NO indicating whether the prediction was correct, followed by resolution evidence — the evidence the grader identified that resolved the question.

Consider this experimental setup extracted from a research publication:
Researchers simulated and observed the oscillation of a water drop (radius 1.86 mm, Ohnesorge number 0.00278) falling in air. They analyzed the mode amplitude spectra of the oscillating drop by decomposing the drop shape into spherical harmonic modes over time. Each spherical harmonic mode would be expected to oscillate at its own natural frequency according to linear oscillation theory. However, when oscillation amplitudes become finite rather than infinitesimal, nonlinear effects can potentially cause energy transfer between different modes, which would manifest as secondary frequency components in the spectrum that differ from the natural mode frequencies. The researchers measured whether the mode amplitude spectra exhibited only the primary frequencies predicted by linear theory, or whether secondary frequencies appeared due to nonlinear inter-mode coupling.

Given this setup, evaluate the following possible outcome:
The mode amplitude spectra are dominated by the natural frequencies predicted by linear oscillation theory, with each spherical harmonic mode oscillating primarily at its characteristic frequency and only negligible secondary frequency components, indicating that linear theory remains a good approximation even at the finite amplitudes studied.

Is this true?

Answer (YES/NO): NO